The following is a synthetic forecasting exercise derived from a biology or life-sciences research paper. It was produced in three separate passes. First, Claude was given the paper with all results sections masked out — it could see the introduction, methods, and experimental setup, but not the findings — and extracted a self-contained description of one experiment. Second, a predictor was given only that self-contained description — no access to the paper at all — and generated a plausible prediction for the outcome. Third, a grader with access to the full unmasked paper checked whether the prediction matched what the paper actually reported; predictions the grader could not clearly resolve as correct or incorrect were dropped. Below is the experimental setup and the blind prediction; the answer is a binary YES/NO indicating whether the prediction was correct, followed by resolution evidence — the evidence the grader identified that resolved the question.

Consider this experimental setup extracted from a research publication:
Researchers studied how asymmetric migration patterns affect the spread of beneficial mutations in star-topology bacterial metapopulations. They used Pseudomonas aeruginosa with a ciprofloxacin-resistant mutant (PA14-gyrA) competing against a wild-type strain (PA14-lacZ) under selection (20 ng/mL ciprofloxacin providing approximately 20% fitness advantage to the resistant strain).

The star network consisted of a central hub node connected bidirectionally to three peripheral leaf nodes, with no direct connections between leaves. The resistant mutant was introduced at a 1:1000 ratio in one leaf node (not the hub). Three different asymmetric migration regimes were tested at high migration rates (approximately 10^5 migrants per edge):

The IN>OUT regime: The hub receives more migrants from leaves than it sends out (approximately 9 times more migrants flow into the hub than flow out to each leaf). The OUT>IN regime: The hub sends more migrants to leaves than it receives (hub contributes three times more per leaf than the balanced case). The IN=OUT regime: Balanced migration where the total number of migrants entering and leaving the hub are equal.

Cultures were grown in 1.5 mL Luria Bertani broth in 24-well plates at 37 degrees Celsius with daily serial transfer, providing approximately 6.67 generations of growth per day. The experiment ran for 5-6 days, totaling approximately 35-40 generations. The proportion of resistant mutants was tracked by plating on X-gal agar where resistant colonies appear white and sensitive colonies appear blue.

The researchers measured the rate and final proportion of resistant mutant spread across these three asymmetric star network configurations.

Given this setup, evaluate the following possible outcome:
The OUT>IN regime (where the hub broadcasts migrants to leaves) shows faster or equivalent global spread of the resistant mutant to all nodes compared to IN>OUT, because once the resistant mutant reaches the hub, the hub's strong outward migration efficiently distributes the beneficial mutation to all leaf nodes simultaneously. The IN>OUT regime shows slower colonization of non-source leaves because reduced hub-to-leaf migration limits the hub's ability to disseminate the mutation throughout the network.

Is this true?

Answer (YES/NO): NO